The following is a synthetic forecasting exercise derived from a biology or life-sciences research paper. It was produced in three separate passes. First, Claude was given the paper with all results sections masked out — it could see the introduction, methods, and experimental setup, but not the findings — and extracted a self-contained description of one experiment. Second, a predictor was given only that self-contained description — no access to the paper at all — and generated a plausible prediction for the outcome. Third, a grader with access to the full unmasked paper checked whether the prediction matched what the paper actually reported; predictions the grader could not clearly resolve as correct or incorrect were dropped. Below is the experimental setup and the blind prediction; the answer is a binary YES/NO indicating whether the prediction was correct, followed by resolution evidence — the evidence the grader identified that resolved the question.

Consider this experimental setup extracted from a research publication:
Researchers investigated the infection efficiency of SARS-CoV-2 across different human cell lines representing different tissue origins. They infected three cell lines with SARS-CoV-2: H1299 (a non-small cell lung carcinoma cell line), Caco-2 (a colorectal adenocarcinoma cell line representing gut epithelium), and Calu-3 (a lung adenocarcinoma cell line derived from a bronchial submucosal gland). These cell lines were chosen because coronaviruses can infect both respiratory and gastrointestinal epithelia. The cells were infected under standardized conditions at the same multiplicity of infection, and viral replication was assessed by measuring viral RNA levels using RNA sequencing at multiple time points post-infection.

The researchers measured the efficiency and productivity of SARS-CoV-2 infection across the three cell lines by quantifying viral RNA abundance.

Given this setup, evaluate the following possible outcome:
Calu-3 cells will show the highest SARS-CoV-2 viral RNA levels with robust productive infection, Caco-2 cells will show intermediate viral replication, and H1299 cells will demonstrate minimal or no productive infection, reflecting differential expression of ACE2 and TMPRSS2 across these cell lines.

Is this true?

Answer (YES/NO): NO